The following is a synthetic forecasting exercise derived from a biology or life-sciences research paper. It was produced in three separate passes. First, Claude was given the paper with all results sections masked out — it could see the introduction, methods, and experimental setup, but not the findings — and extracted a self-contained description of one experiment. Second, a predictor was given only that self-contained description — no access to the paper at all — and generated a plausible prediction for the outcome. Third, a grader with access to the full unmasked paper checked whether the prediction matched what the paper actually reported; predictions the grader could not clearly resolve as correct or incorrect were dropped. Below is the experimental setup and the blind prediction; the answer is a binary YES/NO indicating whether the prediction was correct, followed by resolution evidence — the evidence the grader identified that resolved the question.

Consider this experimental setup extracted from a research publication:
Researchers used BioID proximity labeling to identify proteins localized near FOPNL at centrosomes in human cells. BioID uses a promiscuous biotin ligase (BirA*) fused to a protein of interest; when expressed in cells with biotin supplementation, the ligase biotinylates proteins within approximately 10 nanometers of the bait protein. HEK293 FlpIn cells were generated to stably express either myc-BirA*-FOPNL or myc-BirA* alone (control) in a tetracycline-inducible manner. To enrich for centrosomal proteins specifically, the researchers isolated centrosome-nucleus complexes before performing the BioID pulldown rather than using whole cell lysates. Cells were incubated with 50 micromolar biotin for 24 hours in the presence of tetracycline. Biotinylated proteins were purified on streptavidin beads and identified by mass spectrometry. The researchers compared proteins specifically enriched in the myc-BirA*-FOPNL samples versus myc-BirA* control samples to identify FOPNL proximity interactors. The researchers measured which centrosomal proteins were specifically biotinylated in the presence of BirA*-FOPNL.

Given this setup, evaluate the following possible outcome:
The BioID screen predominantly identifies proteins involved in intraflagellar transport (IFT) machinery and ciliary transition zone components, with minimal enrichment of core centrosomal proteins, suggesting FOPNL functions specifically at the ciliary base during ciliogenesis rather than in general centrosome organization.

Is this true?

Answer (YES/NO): NO